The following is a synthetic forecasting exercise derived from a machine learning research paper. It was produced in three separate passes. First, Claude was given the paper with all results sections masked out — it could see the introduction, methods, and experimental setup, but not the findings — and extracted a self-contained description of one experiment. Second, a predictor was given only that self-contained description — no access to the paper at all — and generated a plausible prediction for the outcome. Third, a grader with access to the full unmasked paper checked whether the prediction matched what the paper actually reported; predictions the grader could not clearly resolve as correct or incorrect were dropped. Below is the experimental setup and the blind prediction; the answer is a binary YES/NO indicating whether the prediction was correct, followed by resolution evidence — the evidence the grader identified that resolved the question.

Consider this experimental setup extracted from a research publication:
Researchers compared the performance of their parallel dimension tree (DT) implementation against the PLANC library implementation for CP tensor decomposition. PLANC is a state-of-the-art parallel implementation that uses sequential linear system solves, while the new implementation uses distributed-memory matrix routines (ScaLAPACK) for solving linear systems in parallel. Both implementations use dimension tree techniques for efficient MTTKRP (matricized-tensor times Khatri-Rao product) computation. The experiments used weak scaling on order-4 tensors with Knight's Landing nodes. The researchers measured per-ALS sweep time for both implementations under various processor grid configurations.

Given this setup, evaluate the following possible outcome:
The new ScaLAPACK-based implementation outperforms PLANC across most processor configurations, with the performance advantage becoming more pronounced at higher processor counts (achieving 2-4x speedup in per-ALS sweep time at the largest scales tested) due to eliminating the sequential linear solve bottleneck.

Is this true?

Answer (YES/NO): NO